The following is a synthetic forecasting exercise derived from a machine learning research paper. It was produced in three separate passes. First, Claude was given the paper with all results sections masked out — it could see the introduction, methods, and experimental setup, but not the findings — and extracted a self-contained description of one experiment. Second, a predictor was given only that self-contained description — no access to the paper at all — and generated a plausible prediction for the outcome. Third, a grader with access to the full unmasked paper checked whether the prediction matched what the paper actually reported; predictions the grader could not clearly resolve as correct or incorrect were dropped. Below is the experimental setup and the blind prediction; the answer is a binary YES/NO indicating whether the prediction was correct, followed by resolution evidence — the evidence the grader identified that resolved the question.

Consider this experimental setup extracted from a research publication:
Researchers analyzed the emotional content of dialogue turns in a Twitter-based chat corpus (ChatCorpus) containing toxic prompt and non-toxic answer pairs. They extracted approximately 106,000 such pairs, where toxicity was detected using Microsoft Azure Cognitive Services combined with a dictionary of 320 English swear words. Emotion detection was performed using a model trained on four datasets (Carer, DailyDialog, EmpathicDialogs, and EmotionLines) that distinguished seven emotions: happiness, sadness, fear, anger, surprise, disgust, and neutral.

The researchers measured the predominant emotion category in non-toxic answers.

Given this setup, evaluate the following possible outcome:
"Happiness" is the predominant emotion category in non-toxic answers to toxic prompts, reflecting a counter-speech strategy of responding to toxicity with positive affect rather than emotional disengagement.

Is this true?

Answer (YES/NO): YES